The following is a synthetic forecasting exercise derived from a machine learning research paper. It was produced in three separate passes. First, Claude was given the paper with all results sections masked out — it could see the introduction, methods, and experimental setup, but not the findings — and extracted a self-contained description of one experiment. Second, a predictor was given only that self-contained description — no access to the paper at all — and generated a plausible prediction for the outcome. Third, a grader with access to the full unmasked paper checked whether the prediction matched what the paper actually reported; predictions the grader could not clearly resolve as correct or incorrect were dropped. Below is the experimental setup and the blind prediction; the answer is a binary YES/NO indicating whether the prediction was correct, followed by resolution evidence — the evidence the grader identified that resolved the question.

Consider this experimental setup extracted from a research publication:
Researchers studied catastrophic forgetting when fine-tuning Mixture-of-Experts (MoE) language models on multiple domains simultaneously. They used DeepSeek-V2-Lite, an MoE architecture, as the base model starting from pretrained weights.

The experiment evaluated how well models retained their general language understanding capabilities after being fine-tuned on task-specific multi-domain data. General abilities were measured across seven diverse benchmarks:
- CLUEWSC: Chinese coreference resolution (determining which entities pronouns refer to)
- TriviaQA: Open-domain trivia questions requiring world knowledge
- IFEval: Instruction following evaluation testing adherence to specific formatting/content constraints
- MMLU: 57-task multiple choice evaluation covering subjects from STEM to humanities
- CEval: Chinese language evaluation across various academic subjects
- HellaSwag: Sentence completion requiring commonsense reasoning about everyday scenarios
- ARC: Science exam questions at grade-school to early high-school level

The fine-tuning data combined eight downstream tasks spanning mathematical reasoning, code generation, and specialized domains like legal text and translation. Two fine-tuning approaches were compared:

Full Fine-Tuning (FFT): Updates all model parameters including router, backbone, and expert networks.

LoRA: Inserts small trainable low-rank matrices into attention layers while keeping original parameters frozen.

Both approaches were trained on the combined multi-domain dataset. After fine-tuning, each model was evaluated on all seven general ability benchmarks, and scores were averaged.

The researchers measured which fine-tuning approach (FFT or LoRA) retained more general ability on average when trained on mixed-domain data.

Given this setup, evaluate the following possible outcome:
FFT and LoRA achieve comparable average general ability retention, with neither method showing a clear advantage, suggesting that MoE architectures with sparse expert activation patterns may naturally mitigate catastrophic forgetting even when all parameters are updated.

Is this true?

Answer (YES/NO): NO